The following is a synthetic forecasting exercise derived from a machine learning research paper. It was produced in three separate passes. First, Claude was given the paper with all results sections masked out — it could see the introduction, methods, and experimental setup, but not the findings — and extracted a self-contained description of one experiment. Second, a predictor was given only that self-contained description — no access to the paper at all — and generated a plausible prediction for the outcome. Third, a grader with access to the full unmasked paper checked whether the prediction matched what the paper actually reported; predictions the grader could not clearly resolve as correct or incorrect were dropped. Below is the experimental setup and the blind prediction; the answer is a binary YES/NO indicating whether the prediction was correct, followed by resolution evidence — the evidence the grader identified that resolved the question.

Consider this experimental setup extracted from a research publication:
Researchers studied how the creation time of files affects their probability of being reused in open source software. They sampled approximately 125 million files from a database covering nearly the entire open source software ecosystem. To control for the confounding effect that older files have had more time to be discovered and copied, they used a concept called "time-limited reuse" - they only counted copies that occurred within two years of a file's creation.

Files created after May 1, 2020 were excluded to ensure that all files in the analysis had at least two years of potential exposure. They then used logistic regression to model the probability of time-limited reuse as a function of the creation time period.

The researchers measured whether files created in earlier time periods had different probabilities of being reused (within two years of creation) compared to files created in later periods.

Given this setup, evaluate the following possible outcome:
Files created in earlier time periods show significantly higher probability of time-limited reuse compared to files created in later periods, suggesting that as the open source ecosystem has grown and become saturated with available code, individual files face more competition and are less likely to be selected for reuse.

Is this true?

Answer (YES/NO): YES